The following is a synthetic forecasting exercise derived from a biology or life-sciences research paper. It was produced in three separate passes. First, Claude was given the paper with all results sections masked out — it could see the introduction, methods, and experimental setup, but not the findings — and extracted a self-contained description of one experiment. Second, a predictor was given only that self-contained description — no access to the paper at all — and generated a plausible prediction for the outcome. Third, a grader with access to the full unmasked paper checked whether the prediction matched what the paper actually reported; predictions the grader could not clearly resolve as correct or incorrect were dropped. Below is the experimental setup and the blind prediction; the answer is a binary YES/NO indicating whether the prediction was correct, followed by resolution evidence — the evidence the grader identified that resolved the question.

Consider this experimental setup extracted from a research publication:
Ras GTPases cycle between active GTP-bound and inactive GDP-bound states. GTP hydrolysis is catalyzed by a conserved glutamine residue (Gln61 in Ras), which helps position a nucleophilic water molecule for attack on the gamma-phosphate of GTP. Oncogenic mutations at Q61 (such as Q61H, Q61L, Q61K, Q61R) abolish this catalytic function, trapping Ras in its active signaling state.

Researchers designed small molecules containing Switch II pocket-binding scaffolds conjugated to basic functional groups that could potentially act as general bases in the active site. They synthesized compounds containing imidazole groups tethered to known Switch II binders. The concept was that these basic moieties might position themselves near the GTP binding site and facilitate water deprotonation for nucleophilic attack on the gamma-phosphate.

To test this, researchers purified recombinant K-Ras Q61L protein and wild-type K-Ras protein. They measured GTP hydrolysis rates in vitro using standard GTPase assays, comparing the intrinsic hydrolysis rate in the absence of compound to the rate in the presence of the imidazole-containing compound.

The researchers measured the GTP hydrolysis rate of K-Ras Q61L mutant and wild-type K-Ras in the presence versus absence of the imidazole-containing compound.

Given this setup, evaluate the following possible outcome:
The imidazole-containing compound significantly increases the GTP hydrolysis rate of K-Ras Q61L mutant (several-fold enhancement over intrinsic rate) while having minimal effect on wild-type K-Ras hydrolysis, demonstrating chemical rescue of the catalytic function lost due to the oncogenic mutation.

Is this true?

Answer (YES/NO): YES